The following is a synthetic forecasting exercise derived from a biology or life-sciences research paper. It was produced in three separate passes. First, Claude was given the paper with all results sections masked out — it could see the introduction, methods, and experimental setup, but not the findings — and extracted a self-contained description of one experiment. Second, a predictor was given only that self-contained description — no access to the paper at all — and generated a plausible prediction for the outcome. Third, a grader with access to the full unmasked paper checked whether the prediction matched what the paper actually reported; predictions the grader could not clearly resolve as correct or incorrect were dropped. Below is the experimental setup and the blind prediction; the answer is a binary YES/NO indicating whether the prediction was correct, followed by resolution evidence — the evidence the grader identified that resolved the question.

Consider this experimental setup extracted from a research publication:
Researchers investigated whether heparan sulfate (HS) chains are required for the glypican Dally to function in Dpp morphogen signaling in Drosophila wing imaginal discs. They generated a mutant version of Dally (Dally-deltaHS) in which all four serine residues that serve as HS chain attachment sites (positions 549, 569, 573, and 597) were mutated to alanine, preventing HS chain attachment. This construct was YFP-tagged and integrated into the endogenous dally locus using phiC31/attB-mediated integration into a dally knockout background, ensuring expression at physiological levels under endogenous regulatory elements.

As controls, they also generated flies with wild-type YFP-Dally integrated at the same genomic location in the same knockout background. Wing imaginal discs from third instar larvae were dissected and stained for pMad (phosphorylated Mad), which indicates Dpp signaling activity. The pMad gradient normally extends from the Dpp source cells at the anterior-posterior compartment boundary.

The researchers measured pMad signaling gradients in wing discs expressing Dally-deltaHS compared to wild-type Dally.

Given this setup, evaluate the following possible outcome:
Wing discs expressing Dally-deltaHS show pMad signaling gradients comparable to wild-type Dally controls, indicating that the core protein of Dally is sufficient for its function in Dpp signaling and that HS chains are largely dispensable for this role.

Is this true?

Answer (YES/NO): NO